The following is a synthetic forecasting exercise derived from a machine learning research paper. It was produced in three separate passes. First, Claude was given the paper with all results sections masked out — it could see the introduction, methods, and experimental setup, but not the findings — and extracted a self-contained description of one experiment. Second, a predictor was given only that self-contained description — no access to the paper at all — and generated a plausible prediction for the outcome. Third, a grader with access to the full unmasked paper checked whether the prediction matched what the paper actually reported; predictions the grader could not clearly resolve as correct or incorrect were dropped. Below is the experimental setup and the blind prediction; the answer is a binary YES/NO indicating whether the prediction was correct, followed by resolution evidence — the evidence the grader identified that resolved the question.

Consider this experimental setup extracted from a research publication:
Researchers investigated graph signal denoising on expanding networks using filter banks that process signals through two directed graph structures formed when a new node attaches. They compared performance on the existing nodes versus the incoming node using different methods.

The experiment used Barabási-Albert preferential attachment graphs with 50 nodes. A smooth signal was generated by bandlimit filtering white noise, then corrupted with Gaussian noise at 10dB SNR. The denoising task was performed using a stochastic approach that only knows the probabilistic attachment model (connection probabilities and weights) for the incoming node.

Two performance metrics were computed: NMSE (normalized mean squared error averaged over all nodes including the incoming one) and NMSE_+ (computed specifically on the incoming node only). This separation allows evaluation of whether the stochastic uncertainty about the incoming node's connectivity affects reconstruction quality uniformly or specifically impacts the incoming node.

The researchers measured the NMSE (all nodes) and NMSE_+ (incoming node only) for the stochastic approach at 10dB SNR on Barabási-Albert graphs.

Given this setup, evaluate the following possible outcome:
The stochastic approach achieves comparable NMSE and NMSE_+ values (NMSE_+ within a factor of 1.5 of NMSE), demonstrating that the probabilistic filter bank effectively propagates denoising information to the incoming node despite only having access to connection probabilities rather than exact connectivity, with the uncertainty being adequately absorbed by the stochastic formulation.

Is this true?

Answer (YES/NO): NO